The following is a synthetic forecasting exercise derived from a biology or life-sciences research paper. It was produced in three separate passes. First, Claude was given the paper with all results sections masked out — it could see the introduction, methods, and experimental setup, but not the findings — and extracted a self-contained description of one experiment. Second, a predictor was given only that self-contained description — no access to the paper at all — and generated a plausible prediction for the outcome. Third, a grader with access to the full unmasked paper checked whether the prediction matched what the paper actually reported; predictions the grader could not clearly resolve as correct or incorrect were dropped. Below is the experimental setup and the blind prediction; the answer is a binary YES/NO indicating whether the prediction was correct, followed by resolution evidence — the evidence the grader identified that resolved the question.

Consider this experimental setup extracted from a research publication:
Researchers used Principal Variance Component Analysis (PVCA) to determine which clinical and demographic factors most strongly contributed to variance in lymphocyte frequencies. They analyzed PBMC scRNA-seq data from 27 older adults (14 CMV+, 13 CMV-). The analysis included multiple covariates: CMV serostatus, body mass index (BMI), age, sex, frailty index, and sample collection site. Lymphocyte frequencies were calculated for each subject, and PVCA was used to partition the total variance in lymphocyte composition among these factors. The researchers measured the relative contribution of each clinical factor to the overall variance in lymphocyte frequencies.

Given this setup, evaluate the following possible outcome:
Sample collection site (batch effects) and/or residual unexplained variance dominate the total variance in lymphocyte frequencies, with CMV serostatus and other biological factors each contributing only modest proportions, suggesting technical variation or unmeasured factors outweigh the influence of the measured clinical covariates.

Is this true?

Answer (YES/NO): NO